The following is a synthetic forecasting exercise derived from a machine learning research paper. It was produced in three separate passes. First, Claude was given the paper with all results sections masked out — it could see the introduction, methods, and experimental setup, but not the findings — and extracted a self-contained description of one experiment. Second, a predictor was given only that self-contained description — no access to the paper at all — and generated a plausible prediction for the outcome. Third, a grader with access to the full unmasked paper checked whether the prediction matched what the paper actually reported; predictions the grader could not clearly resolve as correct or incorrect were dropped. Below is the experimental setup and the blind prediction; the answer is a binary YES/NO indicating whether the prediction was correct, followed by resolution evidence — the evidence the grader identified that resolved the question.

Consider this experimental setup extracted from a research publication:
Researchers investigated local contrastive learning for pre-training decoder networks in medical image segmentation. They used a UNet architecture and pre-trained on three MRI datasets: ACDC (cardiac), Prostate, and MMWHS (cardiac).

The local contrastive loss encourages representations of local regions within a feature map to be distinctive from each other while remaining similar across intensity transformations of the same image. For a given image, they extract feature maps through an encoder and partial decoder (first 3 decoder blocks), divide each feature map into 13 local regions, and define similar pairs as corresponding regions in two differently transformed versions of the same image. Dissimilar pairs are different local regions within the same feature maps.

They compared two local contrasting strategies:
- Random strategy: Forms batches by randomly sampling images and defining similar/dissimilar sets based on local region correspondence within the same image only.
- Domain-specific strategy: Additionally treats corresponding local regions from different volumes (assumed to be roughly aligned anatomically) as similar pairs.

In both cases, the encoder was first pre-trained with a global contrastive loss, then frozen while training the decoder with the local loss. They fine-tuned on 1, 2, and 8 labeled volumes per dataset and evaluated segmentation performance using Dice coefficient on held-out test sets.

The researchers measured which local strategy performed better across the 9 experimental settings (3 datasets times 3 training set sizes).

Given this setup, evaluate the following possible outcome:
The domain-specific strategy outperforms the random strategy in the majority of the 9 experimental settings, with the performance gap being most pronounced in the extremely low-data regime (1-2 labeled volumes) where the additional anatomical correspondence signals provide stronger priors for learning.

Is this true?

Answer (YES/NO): NO